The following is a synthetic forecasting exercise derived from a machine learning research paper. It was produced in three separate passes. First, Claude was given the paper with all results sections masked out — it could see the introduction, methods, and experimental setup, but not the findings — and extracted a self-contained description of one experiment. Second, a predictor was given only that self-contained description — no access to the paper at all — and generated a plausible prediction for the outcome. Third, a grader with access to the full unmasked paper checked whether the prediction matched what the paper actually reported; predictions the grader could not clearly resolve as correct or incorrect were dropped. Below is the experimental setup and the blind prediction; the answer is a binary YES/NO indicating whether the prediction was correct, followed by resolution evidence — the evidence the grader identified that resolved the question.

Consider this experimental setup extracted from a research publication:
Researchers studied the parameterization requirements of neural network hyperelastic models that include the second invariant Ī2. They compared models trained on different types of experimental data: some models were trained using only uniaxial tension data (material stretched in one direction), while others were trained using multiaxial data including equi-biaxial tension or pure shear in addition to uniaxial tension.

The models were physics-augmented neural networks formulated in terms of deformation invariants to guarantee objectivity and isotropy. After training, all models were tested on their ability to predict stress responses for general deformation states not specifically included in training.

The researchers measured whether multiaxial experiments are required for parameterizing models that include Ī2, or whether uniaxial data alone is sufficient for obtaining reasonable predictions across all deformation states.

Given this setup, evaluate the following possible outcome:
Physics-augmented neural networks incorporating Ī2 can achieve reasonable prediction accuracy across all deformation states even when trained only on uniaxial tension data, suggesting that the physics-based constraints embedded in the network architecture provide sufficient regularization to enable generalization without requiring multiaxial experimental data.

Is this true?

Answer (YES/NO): NO